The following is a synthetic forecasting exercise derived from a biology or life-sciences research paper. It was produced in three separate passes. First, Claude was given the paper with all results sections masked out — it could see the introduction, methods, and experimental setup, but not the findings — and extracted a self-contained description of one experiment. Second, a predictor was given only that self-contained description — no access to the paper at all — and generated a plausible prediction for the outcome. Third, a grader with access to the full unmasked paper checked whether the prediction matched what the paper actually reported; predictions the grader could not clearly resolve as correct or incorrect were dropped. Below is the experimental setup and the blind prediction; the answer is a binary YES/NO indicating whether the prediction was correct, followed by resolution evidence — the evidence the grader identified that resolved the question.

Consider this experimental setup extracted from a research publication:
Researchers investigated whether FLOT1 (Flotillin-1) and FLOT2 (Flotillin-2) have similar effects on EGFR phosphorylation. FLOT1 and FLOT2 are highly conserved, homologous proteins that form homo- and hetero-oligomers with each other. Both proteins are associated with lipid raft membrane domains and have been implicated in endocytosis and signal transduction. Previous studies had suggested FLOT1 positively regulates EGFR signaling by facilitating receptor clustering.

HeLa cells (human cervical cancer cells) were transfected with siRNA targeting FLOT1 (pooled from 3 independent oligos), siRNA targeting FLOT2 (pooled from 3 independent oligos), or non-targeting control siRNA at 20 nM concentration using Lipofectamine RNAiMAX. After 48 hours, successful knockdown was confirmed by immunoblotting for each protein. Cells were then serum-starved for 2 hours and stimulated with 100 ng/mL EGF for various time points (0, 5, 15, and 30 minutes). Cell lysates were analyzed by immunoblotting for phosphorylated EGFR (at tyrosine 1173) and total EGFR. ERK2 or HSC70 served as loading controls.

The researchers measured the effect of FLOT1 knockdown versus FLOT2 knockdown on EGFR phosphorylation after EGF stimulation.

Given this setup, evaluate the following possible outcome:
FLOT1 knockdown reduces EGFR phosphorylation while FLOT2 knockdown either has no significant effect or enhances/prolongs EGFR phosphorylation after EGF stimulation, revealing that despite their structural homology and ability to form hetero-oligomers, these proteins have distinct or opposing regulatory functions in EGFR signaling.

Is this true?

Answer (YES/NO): NO